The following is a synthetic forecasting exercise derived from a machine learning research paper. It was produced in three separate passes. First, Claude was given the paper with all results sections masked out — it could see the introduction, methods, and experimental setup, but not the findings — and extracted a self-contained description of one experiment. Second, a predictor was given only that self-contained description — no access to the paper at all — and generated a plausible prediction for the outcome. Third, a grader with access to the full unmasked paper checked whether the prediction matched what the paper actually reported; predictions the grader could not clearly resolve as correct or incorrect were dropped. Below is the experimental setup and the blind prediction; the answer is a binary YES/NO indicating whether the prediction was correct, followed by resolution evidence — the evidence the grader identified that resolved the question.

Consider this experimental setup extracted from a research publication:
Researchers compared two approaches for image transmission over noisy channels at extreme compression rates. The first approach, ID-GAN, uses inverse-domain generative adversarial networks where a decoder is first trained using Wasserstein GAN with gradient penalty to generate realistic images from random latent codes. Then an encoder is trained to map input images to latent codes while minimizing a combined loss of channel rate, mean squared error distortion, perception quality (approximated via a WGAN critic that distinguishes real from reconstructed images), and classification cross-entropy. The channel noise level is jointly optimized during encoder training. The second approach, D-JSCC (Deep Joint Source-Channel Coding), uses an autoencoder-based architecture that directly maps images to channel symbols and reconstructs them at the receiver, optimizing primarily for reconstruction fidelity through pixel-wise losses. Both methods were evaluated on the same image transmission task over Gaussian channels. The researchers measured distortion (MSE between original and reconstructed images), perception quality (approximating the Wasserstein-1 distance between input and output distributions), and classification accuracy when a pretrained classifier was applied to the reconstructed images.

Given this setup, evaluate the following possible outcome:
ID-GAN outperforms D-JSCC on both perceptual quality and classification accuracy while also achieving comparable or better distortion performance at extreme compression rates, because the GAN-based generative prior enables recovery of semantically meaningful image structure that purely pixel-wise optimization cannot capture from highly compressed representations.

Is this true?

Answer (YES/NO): NO